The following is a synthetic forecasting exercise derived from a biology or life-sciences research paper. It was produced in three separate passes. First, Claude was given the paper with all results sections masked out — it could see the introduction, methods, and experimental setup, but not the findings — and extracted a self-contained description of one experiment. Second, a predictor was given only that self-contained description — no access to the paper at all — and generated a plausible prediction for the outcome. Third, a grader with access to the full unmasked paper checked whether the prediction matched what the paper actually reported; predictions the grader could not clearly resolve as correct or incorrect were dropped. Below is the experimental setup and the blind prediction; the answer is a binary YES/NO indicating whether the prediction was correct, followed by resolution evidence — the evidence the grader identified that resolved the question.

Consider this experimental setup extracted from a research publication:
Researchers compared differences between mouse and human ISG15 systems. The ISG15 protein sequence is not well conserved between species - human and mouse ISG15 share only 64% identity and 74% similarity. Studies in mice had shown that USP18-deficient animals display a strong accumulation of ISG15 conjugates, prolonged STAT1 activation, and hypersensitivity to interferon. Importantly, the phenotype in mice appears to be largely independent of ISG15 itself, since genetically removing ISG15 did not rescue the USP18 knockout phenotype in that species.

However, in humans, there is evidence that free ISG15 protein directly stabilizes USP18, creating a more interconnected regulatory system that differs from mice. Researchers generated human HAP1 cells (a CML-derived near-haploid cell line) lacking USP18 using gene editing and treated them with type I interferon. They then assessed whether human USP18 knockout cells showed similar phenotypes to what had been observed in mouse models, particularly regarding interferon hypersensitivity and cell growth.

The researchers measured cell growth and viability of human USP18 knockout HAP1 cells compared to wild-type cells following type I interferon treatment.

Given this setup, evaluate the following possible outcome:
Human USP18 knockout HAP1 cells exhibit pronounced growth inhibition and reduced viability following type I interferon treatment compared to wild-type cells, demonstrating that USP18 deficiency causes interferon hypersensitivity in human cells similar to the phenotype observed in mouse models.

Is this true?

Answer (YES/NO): YES